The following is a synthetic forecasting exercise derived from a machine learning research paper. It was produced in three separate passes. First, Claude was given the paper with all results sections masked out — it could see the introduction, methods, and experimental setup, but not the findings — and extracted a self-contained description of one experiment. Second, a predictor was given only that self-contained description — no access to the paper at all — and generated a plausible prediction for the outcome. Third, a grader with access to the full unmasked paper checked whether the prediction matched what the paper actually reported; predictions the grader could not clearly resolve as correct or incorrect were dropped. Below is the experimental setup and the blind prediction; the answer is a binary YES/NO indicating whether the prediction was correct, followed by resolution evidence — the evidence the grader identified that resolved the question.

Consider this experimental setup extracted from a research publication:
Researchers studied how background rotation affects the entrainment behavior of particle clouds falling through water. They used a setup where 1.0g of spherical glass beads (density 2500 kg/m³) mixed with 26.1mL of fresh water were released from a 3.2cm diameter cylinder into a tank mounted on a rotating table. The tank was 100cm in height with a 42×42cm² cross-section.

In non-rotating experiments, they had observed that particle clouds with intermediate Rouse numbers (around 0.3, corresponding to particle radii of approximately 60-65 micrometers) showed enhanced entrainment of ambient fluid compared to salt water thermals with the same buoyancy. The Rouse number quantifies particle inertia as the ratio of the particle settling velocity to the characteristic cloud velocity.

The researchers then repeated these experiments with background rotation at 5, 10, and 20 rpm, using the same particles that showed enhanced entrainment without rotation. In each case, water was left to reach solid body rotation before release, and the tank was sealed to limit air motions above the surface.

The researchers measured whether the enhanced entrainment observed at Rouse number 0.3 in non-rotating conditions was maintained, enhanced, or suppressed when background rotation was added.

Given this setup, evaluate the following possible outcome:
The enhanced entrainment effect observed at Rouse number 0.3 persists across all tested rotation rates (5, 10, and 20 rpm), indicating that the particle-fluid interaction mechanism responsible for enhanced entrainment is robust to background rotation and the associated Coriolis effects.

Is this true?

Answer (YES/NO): NO